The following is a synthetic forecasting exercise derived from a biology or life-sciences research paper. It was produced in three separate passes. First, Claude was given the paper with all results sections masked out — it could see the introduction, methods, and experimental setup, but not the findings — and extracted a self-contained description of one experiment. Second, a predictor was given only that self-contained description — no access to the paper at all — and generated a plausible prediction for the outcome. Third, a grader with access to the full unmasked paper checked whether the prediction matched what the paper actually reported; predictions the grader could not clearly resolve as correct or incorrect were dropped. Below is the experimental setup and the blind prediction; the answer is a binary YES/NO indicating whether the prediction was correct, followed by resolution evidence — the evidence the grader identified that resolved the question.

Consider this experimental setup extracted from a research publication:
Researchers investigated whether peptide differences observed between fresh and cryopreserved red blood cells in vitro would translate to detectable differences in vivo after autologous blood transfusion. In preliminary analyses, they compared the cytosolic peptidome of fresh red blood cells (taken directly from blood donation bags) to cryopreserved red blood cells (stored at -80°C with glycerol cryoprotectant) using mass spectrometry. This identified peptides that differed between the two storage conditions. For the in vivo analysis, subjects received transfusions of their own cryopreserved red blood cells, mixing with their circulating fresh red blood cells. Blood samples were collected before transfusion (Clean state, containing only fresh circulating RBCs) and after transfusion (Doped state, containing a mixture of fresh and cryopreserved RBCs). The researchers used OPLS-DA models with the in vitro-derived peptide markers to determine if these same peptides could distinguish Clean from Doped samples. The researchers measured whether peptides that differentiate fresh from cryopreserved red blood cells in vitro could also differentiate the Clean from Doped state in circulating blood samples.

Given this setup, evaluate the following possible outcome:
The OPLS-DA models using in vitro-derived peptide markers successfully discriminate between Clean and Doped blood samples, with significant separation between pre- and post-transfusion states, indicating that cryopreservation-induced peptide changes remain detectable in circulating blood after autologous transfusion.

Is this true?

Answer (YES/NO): NO